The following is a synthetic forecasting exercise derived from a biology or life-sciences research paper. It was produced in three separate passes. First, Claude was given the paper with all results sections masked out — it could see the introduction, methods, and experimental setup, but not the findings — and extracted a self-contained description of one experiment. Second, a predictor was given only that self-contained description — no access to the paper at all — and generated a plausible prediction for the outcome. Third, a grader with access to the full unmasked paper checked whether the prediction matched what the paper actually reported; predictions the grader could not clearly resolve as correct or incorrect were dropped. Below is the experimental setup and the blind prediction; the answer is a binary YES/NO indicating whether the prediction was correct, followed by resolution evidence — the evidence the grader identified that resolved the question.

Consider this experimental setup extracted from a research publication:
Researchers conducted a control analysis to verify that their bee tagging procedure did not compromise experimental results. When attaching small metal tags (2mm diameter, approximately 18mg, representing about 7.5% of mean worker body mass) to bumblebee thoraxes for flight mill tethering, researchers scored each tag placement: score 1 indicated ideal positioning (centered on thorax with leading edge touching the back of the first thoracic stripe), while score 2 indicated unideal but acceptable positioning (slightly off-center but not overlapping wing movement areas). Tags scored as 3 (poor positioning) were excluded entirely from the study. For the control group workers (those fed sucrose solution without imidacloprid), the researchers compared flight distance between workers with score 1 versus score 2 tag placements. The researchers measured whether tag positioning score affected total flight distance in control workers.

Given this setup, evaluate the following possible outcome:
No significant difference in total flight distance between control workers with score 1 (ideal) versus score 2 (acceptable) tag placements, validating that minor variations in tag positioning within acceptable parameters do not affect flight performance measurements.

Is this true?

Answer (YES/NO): NO